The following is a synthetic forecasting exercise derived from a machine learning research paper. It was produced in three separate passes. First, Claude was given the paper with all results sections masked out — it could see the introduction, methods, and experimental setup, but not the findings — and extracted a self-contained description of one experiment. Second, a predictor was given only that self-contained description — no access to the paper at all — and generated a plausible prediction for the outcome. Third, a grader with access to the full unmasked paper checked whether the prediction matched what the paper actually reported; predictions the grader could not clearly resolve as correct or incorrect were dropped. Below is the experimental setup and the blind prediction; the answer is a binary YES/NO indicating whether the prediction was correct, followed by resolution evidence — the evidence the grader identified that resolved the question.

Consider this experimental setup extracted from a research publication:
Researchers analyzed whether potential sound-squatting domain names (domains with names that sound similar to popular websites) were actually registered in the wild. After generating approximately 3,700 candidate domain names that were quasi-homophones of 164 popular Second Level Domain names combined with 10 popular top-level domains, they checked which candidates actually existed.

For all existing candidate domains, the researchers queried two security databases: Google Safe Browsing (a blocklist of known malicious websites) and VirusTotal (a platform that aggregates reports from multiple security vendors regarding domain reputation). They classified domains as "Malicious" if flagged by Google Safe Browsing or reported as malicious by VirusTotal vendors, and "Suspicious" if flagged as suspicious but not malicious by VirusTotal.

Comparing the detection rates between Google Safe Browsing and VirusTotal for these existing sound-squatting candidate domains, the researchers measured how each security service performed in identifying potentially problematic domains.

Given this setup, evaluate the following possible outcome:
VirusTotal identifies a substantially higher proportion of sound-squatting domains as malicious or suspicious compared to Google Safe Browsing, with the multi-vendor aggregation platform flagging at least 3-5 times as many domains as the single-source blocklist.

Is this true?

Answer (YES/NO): YES